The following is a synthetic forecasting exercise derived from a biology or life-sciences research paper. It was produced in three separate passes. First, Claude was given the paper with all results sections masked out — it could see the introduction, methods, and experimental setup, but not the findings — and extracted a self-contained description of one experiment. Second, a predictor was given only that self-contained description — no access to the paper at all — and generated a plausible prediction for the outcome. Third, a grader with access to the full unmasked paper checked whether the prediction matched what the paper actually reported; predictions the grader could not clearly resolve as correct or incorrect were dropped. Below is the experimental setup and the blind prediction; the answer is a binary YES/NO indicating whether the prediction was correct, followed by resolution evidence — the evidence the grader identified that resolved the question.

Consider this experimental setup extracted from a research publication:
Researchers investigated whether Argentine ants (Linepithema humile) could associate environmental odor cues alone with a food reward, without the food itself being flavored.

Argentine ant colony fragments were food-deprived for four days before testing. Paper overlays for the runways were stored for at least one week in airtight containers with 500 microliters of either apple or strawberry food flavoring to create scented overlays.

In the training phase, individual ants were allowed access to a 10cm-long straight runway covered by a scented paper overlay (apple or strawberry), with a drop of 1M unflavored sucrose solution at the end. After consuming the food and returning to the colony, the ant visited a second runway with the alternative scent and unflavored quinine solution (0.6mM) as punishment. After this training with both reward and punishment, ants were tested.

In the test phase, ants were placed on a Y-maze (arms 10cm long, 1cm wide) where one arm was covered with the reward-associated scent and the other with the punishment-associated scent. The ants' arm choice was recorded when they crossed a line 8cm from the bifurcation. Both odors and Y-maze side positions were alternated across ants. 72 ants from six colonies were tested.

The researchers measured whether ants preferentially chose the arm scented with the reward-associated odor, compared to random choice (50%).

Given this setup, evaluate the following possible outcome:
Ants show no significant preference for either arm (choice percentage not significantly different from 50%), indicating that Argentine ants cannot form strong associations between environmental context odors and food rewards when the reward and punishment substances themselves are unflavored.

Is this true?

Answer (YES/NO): NO